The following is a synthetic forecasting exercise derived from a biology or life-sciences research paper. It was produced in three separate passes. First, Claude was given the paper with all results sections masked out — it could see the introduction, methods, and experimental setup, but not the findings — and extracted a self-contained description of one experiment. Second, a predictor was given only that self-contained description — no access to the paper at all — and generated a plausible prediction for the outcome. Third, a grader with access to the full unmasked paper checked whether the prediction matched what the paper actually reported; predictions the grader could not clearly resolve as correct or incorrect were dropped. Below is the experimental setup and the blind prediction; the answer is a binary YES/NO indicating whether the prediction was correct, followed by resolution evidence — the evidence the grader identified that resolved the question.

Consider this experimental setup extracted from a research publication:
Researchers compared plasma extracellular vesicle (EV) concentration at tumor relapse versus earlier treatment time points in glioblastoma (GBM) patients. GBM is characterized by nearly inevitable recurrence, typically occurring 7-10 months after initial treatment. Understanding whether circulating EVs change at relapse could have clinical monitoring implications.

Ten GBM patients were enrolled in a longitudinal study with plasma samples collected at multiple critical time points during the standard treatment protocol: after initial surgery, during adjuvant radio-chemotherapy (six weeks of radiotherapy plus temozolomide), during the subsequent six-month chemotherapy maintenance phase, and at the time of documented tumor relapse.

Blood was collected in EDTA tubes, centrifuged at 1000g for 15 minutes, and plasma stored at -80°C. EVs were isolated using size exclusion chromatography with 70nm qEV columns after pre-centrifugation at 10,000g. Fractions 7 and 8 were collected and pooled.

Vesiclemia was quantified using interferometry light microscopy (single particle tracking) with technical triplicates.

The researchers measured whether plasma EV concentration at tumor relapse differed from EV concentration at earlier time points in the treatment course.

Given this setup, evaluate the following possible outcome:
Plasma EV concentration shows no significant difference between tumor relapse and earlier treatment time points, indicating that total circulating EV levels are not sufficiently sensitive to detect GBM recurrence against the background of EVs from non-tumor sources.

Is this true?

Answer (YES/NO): NO